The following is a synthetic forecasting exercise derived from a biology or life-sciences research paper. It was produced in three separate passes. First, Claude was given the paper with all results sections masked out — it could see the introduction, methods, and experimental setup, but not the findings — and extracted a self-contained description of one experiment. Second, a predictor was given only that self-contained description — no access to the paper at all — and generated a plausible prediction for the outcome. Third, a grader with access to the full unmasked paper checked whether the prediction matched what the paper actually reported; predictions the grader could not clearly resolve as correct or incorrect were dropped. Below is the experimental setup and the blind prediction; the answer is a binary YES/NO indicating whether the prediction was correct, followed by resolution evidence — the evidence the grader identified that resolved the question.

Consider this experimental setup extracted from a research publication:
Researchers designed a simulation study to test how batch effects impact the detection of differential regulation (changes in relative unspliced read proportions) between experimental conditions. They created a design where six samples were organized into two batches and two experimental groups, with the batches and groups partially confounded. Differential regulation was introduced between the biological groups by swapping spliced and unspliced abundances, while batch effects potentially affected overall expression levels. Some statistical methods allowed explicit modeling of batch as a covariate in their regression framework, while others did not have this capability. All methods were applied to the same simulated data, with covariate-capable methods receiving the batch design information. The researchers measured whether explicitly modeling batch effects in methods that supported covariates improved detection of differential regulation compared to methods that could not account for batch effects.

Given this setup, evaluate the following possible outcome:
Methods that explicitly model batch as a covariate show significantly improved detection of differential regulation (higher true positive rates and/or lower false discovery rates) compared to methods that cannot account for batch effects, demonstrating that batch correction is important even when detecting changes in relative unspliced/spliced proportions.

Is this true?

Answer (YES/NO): NO